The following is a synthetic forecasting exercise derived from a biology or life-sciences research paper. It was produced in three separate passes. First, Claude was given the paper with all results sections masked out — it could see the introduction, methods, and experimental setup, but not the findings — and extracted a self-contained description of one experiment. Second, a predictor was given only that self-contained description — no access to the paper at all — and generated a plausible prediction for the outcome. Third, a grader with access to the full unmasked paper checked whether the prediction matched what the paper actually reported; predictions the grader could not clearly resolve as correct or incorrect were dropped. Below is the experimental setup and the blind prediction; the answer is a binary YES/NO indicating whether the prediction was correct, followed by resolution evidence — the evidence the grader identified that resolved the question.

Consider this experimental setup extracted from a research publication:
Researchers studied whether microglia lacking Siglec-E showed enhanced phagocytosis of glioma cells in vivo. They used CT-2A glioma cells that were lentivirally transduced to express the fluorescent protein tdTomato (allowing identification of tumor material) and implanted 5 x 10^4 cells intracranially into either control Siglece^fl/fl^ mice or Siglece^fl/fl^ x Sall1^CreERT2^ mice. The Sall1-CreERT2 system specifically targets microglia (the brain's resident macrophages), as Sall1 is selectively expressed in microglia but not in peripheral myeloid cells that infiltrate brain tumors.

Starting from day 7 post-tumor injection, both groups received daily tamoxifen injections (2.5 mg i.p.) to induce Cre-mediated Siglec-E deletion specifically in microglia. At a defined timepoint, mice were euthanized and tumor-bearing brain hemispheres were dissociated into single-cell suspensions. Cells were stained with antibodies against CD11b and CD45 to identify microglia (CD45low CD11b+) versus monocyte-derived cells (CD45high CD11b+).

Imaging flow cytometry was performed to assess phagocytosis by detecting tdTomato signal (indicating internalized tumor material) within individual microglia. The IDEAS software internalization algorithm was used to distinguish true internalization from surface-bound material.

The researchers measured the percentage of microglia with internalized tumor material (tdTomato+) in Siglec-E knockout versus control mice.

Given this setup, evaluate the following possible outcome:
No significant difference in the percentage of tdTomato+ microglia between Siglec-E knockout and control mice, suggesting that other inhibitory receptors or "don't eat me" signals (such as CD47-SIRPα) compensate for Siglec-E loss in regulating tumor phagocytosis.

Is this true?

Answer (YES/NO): NO